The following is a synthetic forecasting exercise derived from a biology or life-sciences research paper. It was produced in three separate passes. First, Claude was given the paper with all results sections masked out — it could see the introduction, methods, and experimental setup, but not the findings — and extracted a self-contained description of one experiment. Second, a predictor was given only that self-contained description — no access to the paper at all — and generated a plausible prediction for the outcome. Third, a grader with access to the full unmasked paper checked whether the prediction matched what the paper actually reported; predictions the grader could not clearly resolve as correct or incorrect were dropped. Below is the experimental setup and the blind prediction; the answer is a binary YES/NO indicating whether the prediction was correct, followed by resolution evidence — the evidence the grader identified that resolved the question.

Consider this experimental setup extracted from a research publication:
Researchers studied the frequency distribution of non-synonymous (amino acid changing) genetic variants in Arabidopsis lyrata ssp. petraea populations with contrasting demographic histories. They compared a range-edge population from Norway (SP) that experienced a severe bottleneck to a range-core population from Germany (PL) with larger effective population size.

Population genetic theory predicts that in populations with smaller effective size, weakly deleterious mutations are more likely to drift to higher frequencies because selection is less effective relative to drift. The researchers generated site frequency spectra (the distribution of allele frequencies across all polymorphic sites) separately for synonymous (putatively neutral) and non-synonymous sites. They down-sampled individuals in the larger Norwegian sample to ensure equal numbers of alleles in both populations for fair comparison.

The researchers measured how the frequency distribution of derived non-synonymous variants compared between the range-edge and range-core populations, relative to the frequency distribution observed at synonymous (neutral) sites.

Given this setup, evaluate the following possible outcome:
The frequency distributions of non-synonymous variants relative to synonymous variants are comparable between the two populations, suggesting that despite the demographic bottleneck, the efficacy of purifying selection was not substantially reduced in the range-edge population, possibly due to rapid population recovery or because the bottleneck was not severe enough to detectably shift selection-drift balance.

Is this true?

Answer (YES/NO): NO